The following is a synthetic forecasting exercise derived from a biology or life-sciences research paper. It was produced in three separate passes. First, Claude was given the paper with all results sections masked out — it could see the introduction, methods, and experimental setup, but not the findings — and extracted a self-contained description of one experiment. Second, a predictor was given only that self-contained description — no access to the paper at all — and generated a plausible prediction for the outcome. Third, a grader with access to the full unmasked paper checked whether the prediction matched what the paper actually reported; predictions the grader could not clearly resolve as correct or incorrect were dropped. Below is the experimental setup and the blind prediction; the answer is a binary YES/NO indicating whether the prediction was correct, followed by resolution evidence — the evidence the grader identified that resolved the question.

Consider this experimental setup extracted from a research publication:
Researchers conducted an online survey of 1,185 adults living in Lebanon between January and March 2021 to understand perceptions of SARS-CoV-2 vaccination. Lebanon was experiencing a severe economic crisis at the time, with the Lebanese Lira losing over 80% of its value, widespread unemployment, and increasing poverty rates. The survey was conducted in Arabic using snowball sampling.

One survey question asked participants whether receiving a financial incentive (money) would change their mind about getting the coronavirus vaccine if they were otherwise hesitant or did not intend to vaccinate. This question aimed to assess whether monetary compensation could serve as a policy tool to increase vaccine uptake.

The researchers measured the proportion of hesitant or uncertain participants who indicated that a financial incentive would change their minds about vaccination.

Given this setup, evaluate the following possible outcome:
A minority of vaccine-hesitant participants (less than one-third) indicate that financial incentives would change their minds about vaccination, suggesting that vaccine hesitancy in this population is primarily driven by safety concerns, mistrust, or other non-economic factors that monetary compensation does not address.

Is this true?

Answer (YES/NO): YES